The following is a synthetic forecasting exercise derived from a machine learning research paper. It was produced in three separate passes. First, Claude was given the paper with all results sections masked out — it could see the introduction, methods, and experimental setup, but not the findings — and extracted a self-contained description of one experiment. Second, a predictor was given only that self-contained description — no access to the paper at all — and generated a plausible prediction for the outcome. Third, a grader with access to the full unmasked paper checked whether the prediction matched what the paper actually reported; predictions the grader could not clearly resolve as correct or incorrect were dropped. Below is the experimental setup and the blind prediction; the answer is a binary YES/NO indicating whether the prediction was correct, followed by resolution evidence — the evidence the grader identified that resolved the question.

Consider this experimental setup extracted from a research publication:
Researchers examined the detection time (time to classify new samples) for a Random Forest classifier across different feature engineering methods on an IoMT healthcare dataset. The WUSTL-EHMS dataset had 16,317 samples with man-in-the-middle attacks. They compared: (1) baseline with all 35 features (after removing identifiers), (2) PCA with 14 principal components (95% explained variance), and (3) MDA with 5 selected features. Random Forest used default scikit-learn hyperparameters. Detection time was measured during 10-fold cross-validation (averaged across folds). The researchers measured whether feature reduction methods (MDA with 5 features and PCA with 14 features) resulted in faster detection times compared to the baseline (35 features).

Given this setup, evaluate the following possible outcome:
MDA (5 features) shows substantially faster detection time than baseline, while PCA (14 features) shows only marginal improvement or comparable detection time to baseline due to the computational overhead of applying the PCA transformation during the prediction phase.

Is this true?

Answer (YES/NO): NO